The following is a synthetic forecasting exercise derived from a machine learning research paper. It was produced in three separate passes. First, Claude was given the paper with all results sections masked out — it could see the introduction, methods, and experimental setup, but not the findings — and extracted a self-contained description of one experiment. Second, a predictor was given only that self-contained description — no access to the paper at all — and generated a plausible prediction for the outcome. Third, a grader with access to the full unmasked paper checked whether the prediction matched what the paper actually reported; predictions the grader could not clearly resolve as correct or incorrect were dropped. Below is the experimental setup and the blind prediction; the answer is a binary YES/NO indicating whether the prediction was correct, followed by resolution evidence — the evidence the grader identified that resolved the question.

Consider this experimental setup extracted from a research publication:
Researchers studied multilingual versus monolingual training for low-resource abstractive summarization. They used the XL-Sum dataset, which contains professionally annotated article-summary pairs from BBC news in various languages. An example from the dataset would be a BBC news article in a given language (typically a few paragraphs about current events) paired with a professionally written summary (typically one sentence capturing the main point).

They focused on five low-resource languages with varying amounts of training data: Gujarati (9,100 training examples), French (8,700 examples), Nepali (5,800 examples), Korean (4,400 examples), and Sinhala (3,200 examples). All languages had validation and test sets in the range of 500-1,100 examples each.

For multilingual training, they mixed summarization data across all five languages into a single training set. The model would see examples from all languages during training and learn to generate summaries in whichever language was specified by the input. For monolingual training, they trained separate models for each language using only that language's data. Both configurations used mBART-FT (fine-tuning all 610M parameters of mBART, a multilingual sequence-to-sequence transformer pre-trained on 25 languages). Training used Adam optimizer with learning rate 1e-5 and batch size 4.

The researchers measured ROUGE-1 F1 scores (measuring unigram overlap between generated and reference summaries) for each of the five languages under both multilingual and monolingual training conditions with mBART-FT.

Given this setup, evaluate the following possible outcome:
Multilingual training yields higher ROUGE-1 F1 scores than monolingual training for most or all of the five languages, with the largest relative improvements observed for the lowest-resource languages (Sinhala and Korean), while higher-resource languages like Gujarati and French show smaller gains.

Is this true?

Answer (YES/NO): NO